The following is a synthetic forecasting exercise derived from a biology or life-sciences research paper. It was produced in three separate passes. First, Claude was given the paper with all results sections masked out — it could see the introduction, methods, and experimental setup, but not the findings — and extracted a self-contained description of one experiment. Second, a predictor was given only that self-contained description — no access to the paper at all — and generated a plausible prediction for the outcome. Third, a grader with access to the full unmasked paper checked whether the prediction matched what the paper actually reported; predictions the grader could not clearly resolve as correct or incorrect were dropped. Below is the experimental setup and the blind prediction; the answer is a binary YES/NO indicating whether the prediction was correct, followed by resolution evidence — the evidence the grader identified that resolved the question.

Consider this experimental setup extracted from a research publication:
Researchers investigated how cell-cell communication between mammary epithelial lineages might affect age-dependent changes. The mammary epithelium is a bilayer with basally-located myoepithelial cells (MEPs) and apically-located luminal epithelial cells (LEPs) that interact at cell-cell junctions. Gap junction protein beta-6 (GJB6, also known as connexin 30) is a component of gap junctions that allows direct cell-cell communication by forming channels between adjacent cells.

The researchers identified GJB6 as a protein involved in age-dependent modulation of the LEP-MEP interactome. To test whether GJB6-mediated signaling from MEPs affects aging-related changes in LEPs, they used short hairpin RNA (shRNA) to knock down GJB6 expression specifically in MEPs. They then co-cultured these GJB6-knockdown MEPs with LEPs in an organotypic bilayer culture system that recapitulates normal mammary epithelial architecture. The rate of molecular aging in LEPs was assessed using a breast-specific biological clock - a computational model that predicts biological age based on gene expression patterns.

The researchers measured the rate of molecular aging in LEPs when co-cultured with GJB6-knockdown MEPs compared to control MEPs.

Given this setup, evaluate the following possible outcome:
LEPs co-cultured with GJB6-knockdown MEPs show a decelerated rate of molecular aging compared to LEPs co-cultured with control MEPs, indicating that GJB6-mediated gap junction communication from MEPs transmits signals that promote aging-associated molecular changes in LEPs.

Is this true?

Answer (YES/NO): YES